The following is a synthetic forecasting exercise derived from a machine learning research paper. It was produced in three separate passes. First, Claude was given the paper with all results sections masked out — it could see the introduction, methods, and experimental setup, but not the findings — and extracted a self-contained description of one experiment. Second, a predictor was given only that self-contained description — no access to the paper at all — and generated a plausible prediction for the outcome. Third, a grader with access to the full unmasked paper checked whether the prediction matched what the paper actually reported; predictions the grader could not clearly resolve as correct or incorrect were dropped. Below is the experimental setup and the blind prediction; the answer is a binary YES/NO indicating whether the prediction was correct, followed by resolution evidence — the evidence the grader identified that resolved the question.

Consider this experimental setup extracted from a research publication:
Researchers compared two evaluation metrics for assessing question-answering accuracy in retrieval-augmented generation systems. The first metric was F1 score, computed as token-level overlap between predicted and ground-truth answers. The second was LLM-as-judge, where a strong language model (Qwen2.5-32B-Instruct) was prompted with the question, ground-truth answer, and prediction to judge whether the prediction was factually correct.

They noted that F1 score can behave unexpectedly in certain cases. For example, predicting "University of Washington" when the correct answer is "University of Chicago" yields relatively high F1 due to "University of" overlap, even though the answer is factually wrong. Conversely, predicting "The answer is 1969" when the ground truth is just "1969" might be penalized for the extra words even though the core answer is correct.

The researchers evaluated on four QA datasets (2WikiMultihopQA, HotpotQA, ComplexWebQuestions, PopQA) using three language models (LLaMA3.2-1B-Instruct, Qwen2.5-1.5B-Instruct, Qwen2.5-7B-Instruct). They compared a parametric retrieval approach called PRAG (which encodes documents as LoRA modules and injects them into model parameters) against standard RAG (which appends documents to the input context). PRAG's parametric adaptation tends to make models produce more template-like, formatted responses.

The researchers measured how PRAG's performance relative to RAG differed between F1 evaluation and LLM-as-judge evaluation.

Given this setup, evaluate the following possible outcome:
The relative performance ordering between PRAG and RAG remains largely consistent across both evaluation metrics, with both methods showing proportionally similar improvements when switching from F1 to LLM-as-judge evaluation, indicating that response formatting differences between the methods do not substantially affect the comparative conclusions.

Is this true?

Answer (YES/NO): NO